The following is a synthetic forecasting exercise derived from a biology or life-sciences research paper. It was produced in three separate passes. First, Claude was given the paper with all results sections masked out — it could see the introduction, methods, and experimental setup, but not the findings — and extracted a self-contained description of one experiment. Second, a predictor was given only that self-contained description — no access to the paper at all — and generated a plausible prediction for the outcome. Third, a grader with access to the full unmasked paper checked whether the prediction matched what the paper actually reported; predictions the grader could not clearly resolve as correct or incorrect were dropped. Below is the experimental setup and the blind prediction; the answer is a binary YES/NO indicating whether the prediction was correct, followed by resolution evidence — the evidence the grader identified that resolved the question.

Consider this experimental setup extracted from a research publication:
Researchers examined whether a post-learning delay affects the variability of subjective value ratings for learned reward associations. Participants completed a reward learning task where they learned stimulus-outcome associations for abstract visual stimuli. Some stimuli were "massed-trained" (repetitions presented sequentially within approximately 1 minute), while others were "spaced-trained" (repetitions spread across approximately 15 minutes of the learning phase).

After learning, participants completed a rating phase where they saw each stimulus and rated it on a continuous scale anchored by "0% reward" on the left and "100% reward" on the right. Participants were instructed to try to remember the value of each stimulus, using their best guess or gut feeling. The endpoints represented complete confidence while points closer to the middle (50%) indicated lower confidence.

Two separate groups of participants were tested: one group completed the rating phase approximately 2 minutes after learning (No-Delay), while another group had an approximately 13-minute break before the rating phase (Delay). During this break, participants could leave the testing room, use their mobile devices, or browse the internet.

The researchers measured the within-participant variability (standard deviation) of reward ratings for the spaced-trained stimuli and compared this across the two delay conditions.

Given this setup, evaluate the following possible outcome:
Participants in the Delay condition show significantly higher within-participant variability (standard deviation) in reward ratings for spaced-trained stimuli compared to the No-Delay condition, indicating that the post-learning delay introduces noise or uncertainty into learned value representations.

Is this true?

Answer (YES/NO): NO